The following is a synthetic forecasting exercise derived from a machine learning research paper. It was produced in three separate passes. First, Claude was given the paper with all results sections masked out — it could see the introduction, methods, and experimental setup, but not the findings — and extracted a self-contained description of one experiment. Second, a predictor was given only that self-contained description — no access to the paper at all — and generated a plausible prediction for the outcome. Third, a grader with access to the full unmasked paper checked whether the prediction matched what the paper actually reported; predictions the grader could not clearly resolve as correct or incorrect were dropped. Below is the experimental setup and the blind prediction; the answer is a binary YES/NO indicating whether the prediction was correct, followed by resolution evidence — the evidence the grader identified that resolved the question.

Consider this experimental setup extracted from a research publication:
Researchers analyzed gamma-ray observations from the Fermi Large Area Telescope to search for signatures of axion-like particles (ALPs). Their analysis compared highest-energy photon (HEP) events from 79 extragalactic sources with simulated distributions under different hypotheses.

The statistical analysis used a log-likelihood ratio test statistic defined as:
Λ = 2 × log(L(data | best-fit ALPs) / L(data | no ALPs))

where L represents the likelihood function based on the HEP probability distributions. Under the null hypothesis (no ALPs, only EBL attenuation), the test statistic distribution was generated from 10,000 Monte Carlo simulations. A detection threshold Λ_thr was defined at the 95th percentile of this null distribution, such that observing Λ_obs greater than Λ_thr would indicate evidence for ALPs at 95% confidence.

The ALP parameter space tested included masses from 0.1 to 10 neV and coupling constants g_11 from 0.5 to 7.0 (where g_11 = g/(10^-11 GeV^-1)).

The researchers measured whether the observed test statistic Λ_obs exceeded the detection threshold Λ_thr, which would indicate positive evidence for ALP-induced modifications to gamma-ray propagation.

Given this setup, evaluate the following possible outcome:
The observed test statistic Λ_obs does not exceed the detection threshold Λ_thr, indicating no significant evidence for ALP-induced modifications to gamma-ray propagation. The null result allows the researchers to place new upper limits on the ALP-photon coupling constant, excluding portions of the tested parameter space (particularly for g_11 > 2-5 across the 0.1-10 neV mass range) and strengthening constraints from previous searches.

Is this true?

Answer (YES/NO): NO